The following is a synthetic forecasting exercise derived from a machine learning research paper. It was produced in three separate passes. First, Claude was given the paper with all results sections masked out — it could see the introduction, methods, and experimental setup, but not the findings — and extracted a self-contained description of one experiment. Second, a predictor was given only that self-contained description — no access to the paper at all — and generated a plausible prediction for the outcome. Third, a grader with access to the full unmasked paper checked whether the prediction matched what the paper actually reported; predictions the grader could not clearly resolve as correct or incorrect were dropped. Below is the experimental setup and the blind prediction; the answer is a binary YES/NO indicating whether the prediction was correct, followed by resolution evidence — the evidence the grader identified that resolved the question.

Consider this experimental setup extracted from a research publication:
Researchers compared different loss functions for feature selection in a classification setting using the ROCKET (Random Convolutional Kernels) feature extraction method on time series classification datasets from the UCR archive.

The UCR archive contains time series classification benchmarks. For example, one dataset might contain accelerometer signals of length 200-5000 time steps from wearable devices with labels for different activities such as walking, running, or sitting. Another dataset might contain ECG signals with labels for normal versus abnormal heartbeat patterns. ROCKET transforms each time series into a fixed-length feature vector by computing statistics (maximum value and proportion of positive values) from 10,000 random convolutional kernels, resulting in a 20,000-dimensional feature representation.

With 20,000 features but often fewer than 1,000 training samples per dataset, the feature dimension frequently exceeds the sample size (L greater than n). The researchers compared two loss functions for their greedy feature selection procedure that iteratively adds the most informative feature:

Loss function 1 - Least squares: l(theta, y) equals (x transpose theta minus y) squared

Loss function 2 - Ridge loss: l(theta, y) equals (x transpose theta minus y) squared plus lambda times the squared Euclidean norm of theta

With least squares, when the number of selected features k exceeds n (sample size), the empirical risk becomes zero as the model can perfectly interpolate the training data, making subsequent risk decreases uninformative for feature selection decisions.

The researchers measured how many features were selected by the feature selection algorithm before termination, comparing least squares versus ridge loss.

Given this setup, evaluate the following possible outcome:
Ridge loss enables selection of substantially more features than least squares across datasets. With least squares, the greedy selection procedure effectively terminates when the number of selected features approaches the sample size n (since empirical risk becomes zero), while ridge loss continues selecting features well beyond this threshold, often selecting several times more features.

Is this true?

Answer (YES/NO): YES